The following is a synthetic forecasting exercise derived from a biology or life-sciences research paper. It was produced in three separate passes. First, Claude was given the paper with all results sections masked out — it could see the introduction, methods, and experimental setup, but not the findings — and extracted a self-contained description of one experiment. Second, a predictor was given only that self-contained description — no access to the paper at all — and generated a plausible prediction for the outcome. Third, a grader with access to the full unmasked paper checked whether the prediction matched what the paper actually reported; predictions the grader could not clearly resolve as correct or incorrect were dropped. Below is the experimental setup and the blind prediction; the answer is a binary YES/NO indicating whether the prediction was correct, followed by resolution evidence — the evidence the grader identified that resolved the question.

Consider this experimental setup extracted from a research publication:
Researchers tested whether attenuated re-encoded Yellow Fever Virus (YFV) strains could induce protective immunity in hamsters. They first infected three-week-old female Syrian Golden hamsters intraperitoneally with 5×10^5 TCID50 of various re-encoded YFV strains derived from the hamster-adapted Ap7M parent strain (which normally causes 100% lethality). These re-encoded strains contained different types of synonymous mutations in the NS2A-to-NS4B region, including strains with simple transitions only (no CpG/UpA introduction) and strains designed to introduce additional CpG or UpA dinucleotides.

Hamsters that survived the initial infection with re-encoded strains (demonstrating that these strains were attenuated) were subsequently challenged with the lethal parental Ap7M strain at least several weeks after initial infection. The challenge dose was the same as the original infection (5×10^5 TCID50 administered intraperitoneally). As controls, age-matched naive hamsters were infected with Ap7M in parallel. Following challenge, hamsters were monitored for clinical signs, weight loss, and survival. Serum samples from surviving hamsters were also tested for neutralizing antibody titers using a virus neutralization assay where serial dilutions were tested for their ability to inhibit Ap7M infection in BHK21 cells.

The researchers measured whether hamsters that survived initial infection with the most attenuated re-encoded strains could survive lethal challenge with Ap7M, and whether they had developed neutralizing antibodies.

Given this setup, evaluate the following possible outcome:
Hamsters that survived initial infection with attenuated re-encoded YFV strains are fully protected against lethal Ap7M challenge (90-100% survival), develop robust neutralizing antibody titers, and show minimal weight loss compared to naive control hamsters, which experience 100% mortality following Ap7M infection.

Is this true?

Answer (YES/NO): NO